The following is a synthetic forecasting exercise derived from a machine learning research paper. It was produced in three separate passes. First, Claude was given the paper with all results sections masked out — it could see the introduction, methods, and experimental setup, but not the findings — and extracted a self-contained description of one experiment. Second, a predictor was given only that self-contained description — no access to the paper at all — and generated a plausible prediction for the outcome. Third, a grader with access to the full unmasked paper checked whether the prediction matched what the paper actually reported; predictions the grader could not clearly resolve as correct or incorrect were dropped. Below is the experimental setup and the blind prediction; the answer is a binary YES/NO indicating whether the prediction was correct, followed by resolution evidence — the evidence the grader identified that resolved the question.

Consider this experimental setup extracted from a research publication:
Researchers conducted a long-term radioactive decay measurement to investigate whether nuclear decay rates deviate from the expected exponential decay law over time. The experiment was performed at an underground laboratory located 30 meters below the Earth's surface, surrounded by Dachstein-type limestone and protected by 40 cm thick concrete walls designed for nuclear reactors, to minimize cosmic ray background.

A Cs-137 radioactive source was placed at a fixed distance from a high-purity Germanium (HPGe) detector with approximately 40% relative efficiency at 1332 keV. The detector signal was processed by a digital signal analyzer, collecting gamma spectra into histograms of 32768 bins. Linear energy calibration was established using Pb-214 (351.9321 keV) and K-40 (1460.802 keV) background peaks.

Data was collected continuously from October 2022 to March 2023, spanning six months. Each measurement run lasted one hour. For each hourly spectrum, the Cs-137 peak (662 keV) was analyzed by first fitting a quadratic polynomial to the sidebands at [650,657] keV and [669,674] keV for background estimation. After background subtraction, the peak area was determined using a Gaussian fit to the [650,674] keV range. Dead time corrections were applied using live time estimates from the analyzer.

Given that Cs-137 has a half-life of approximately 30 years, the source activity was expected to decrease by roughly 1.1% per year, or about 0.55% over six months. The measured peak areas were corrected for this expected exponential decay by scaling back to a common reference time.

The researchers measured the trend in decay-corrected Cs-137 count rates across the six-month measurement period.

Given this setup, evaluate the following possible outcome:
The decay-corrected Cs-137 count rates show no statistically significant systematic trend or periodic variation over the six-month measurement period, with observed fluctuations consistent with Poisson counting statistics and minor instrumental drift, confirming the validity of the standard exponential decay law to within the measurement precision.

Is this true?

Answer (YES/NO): NO